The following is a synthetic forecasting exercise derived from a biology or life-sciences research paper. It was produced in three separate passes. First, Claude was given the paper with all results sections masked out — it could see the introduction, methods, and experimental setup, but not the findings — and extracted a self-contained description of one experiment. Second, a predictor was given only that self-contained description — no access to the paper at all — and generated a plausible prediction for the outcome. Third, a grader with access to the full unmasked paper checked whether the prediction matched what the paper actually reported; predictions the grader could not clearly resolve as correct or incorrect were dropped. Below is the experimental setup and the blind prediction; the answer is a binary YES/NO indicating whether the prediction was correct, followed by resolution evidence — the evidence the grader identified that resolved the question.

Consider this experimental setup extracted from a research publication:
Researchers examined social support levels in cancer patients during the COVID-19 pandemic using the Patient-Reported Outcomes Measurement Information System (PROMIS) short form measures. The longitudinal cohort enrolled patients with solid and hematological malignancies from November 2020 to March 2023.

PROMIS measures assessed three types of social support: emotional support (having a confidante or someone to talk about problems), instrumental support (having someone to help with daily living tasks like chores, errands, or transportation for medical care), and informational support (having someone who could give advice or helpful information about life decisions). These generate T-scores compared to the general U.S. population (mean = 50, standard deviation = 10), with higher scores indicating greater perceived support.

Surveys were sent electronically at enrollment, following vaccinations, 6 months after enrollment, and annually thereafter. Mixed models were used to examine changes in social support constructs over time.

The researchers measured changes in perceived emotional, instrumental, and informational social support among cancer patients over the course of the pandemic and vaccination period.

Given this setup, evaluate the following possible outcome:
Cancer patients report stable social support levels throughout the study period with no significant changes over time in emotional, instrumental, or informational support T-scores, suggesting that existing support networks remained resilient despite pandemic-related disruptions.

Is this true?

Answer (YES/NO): NO